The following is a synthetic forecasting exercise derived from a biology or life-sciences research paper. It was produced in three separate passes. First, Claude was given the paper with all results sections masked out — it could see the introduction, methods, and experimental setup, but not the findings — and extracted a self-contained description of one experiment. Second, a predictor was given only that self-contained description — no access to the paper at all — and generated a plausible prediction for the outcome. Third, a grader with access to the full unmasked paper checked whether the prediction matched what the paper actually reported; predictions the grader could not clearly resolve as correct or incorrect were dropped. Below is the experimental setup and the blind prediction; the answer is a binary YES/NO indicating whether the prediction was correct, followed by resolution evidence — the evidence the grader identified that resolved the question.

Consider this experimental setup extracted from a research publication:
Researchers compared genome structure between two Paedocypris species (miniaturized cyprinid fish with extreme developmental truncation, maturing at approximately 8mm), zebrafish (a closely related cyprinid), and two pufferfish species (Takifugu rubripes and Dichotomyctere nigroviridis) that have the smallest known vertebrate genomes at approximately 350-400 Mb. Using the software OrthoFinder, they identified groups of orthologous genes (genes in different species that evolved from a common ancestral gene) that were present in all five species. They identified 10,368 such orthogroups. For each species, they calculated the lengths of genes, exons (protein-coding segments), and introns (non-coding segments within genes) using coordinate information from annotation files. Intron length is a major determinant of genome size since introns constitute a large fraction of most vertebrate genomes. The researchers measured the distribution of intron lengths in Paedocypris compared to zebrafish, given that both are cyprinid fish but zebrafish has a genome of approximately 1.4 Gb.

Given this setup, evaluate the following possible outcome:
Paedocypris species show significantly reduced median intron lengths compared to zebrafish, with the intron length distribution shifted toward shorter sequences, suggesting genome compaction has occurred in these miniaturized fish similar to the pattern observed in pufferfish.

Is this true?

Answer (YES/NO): YES